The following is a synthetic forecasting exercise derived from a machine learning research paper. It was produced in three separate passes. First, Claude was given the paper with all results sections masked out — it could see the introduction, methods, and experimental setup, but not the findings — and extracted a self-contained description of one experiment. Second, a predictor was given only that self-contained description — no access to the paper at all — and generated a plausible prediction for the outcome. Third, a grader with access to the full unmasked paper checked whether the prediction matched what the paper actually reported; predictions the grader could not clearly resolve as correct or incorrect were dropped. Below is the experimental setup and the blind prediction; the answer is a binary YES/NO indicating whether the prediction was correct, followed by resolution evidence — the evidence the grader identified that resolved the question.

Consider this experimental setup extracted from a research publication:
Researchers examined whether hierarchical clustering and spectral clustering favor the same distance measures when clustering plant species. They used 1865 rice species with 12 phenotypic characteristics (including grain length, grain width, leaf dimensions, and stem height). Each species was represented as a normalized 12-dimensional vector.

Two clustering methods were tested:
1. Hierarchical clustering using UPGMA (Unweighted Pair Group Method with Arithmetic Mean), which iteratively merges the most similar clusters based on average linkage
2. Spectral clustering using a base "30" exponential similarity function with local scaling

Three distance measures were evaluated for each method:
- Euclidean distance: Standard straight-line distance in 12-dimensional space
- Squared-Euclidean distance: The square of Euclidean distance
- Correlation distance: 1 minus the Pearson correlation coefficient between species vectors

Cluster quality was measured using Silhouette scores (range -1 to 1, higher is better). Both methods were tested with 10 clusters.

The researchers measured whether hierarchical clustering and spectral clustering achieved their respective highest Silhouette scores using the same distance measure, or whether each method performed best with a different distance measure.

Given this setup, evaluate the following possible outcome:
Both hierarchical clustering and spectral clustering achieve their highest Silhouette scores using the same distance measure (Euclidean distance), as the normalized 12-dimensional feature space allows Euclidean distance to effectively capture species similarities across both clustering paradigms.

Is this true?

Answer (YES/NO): NO